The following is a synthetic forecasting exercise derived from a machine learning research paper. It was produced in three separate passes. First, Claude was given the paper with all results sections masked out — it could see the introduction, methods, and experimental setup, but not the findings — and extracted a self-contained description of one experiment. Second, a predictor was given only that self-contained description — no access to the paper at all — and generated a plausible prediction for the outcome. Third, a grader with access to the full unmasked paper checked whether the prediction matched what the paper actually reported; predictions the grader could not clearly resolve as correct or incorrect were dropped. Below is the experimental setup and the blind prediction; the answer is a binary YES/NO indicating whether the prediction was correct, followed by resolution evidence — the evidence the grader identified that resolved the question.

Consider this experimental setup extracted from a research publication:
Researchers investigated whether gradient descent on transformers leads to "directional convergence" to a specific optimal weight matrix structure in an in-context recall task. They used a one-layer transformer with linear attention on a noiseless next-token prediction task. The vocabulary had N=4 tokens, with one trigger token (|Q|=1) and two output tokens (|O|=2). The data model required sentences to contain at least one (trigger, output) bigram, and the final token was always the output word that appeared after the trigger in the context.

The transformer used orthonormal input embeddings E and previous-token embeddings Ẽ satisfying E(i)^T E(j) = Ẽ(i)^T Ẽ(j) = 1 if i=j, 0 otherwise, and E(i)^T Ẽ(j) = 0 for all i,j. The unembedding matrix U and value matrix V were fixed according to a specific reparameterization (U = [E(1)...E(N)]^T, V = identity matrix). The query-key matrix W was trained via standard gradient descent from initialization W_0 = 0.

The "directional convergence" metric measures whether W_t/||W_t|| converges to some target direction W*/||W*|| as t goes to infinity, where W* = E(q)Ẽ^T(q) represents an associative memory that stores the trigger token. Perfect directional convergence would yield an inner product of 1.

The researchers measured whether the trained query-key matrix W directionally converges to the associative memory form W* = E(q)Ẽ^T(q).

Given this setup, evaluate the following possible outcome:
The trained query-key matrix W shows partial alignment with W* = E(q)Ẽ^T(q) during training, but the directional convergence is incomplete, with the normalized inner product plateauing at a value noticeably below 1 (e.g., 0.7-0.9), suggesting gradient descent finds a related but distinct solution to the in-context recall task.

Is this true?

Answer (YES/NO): NO